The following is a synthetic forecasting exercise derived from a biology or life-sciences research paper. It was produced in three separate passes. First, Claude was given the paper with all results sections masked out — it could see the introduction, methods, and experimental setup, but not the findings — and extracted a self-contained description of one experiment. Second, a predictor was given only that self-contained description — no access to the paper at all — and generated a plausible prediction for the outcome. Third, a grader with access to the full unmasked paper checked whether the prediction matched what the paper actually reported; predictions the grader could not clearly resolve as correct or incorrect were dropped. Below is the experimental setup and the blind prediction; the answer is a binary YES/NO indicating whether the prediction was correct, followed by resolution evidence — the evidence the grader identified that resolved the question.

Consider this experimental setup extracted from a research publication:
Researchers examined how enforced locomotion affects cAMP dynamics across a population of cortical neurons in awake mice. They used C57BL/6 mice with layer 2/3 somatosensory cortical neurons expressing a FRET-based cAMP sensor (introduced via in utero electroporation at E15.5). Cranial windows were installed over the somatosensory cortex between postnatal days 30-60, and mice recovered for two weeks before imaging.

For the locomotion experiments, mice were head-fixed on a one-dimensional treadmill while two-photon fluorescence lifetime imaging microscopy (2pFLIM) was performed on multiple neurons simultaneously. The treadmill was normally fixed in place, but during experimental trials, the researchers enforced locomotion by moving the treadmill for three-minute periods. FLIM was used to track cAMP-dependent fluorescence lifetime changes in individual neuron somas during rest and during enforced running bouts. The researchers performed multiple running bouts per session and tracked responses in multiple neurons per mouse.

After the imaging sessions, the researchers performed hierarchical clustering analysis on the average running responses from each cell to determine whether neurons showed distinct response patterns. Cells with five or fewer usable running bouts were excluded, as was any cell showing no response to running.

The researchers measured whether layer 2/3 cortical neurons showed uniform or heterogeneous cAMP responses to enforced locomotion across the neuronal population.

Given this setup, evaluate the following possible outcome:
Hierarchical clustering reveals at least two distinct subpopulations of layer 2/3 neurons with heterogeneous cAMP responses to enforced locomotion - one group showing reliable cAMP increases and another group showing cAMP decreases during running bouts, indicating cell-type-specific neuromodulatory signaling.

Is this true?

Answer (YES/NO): YES